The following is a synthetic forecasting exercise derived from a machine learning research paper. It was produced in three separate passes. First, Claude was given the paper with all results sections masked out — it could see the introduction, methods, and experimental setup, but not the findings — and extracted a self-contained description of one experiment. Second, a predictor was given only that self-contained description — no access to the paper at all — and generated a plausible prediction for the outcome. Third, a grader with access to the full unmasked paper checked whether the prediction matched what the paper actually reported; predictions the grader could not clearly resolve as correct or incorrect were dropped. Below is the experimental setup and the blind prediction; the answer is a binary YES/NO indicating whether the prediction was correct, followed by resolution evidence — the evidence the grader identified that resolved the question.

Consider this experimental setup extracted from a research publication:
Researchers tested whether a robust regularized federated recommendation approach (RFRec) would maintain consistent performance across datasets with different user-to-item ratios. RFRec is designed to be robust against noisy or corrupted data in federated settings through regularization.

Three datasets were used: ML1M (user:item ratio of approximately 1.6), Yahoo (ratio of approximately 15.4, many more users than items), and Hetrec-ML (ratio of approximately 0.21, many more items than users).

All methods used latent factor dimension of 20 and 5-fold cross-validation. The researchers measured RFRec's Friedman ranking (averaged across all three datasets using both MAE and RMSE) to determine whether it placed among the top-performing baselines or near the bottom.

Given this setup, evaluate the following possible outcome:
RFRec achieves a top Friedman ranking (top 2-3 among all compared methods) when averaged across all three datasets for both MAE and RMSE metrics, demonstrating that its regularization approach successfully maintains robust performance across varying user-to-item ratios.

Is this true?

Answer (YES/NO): NO